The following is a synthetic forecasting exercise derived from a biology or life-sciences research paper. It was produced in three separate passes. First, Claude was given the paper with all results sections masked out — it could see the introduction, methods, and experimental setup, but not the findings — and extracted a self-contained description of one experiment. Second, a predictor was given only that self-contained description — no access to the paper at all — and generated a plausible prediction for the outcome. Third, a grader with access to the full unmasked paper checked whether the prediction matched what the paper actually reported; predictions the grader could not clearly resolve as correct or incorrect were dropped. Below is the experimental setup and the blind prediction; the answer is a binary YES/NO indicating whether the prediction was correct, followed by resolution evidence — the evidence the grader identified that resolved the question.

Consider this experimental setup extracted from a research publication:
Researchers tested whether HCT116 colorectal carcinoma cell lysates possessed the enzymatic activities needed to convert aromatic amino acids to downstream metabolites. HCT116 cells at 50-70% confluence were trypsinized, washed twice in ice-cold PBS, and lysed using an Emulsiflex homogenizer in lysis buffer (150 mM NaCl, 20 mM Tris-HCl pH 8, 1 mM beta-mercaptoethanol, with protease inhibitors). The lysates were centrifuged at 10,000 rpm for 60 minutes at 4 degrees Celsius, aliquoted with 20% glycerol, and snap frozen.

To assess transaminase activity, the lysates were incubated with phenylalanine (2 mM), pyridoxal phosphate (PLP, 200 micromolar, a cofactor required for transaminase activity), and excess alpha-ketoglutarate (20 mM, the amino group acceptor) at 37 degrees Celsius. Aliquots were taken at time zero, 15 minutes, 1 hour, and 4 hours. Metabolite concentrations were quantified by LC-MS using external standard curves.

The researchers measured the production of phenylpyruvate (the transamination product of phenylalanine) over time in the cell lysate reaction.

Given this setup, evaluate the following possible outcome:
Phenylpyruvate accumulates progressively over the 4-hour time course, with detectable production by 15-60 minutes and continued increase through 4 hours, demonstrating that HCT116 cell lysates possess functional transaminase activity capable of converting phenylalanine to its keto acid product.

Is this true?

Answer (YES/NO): NO